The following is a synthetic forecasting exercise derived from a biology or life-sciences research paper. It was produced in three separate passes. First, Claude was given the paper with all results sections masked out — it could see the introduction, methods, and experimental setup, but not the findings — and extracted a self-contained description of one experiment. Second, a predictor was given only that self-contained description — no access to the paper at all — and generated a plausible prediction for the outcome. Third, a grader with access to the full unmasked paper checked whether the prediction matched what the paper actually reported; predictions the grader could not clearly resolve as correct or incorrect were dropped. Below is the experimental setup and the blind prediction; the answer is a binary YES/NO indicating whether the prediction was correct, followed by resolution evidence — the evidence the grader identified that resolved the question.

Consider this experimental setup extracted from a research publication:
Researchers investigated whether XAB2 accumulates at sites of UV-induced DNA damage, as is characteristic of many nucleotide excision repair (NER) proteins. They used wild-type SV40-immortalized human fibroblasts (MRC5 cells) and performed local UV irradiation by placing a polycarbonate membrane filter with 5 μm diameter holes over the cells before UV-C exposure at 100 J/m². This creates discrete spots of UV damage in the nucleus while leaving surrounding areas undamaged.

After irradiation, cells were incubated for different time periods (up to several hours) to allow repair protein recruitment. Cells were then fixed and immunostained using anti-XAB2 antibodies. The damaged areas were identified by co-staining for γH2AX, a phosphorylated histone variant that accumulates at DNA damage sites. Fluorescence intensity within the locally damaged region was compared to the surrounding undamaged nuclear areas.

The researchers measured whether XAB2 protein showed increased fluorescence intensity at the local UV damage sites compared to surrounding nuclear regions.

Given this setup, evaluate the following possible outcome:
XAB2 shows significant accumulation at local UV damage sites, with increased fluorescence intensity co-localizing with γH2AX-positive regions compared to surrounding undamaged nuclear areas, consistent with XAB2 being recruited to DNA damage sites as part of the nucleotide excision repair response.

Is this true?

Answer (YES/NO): NO